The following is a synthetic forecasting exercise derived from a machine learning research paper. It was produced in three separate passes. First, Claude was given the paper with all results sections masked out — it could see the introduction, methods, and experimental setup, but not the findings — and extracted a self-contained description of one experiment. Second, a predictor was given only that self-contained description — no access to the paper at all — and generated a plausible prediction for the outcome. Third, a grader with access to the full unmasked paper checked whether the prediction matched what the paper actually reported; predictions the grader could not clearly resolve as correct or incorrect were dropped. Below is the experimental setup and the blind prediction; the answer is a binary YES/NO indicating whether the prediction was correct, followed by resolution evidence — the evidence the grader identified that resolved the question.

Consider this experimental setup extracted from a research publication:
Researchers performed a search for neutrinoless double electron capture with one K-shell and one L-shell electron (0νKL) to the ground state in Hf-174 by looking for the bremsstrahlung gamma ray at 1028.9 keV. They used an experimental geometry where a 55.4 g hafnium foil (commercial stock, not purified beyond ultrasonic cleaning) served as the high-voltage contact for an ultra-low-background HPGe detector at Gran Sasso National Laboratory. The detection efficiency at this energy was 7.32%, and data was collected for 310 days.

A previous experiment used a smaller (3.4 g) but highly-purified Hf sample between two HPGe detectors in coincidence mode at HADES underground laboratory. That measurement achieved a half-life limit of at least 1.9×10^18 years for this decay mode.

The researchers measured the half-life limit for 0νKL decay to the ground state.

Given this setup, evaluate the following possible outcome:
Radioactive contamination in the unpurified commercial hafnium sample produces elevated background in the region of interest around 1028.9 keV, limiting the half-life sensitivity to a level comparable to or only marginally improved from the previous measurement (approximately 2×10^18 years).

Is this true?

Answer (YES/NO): NO